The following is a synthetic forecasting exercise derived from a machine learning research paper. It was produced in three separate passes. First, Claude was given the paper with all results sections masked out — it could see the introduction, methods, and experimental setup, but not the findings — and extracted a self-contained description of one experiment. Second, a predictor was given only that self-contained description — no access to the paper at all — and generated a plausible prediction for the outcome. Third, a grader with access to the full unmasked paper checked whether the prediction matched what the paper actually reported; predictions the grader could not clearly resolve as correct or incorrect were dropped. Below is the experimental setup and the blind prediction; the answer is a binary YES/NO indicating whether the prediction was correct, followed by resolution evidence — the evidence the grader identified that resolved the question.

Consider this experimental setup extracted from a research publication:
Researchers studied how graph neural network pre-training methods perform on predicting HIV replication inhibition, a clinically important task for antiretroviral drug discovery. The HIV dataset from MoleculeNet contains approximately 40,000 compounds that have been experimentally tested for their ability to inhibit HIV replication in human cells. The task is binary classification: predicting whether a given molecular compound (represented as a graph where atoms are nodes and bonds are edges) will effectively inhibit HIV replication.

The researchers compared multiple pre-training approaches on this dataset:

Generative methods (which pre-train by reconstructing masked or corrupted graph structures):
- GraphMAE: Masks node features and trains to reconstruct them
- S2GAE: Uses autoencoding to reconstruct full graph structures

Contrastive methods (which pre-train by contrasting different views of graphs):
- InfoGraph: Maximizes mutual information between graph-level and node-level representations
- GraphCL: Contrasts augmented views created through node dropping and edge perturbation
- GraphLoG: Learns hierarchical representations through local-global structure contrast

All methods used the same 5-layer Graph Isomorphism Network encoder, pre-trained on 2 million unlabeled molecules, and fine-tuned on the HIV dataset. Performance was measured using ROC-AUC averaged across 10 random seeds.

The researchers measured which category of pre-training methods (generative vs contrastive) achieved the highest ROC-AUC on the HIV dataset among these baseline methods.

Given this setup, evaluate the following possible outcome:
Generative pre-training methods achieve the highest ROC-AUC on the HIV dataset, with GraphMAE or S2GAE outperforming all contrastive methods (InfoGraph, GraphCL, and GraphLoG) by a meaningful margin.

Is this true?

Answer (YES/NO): NO